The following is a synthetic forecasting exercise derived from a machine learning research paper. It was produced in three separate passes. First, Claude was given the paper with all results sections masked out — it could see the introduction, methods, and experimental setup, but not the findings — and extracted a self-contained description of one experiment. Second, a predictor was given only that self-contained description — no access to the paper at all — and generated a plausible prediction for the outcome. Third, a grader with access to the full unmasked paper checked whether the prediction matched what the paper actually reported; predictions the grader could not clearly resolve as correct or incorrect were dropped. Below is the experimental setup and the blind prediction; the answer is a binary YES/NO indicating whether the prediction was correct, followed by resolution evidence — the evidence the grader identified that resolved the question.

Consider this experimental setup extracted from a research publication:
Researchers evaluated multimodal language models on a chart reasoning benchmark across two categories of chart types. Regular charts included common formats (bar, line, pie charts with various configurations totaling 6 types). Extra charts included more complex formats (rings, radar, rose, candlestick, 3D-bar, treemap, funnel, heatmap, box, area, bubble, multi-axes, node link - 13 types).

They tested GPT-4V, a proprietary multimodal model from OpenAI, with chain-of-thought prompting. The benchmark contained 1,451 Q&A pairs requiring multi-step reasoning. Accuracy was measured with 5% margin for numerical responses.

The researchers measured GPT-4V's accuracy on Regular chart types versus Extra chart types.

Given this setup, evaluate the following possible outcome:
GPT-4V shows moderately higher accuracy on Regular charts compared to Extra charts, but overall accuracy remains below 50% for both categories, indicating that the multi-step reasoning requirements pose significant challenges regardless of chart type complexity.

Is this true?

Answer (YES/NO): YES